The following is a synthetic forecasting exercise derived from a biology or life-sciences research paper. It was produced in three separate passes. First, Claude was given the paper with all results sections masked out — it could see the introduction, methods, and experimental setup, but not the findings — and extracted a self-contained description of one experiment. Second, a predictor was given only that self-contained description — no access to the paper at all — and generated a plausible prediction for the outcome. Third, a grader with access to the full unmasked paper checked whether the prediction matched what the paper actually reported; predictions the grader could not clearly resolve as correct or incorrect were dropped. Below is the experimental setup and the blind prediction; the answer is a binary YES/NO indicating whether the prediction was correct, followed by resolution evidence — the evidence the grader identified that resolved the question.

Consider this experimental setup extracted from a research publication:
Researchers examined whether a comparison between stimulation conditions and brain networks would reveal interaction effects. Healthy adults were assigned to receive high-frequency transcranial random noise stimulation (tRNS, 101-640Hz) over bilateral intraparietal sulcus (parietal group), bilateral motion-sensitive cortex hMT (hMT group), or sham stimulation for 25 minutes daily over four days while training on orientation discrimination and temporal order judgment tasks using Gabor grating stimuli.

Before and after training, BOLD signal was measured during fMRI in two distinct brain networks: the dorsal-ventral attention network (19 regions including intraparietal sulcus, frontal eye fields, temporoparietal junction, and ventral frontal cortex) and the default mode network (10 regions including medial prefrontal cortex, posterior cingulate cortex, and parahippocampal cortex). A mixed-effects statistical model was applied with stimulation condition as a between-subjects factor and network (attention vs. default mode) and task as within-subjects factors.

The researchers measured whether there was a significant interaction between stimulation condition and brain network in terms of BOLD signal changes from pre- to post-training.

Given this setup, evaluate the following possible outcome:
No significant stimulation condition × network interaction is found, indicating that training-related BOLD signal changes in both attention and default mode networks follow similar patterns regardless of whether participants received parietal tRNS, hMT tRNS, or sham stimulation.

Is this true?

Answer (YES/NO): NO